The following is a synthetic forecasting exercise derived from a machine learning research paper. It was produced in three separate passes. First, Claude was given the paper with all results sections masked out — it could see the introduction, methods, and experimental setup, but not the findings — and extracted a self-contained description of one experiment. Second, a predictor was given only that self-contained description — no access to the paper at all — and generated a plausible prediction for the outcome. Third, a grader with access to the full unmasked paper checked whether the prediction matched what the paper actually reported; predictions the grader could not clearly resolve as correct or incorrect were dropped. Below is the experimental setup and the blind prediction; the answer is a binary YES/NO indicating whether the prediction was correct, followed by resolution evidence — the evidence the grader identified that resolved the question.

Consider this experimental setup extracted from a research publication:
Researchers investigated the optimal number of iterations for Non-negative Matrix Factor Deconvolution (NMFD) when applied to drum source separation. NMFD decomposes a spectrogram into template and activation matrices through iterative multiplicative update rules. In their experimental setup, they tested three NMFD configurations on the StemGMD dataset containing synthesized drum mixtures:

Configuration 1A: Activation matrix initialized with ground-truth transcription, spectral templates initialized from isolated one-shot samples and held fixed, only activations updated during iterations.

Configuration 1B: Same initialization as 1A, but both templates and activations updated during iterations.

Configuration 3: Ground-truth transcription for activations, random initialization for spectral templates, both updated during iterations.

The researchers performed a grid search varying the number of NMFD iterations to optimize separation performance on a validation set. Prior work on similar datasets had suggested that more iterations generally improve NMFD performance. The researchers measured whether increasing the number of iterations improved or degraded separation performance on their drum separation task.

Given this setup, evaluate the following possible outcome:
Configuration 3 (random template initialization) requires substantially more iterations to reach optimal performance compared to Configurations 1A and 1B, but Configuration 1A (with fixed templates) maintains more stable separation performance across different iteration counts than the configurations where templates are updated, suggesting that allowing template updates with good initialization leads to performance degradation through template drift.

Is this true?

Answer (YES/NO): NO